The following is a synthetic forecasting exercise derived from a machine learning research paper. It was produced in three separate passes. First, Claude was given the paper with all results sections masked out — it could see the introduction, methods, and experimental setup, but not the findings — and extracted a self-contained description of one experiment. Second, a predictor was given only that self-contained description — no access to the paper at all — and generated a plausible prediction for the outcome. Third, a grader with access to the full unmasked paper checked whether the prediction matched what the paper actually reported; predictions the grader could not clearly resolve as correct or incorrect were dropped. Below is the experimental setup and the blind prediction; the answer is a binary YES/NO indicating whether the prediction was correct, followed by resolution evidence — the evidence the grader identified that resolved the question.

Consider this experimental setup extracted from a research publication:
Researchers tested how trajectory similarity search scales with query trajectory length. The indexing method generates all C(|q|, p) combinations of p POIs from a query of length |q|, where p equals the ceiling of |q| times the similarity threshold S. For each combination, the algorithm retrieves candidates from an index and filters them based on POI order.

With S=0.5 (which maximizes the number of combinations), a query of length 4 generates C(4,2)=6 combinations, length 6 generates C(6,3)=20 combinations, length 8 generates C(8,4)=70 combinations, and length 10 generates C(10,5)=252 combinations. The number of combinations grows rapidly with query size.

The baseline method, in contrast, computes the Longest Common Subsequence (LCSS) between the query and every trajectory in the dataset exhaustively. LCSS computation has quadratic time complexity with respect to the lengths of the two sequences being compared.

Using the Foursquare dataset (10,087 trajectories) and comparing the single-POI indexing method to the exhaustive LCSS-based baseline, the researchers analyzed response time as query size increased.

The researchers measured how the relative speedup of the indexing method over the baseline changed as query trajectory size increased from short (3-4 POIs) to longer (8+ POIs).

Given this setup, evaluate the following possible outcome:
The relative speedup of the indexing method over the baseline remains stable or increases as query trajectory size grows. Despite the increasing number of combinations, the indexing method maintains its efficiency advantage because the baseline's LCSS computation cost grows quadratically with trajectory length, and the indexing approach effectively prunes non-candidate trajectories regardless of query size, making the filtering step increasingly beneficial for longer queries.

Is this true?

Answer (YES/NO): NO